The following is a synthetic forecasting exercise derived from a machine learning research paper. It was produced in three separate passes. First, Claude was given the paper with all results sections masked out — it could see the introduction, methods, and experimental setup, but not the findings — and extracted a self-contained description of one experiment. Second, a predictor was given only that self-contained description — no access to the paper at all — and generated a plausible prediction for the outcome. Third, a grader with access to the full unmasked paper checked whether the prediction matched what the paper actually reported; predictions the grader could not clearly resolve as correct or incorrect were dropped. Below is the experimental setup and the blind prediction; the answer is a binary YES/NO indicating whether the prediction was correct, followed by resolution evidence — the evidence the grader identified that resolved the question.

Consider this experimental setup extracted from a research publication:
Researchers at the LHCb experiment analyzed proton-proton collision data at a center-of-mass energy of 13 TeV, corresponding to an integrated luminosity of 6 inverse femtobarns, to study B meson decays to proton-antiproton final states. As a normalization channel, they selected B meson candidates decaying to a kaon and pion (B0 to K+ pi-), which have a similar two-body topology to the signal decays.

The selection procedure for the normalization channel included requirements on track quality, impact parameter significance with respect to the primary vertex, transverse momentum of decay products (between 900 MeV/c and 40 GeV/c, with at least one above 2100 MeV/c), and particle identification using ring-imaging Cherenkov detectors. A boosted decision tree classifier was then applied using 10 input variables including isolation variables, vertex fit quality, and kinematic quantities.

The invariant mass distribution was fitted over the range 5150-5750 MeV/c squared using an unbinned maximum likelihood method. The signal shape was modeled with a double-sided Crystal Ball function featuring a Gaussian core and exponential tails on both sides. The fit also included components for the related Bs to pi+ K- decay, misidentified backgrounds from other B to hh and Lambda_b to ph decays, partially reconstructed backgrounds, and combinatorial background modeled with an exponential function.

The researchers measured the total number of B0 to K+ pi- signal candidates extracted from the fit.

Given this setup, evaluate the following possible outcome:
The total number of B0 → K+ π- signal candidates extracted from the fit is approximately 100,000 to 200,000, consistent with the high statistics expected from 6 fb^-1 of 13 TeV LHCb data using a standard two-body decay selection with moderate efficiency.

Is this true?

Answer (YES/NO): YES